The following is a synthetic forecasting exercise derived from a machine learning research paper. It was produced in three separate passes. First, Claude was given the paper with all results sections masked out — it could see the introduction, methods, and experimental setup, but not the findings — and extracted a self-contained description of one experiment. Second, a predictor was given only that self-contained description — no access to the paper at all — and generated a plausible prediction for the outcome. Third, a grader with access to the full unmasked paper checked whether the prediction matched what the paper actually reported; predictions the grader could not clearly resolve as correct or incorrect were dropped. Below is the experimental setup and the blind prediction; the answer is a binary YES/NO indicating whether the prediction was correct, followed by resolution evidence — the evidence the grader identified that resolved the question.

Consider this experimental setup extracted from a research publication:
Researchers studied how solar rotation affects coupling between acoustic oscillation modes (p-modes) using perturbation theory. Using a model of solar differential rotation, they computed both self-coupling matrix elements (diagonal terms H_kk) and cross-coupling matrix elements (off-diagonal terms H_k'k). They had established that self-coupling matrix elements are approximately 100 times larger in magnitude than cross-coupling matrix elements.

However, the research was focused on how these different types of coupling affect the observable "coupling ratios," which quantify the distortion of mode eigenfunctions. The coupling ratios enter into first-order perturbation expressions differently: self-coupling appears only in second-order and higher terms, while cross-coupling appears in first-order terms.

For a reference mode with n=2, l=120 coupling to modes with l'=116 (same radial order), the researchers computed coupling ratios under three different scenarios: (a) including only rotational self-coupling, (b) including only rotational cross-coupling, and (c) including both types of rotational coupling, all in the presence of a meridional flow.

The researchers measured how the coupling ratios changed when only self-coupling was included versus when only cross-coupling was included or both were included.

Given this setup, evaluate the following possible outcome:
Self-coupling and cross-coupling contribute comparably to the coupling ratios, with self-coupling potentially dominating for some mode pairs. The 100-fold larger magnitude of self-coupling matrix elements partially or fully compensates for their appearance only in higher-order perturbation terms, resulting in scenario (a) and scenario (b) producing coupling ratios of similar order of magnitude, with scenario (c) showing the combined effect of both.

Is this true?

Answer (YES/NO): NO